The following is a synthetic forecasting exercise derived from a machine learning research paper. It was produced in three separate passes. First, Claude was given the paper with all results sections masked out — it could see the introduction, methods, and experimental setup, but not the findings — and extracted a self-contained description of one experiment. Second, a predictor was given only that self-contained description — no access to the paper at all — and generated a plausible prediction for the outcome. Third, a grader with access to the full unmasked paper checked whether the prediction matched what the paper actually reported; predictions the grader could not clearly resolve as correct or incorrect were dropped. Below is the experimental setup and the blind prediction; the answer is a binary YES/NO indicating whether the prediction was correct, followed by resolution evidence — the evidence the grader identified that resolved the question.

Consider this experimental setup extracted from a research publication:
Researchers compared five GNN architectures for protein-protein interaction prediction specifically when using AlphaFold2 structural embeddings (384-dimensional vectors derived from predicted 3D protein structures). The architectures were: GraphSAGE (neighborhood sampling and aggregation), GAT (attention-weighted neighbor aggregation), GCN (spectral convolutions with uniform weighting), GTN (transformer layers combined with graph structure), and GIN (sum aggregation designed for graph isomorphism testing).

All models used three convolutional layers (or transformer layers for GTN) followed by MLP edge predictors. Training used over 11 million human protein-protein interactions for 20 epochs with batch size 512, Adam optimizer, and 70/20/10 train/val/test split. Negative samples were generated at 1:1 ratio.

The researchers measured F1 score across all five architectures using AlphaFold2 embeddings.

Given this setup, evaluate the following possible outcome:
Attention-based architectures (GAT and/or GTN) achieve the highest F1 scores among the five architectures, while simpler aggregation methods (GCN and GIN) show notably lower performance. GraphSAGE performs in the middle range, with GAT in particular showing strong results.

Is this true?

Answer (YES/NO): NO